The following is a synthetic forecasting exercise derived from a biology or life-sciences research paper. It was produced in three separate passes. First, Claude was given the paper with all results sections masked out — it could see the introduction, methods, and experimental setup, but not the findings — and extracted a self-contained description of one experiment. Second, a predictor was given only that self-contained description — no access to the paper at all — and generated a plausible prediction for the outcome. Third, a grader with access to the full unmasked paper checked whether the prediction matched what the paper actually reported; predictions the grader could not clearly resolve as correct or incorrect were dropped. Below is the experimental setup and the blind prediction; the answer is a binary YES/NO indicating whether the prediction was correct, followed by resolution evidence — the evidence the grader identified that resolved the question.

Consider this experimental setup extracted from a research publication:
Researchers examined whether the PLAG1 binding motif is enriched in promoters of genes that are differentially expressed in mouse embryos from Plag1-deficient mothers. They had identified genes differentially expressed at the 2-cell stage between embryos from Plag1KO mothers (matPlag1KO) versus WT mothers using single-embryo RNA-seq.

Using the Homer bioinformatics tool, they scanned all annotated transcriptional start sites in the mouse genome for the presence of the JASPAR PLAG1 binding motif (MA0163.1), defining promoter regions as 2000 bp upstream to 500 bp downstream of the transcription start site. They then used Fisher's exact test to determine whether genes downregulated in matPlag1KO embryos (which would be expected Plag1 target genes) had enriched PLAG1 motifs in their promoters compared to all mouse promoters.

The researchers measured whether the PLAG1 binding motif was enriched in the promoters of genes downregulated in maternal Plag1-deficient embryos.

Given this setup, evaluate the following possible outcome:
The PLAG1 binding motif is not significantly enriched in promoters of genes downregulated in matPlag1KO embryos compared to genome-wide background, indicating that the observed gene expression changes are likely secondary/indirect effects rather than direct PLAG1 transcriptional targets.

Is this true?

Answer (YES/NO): YES